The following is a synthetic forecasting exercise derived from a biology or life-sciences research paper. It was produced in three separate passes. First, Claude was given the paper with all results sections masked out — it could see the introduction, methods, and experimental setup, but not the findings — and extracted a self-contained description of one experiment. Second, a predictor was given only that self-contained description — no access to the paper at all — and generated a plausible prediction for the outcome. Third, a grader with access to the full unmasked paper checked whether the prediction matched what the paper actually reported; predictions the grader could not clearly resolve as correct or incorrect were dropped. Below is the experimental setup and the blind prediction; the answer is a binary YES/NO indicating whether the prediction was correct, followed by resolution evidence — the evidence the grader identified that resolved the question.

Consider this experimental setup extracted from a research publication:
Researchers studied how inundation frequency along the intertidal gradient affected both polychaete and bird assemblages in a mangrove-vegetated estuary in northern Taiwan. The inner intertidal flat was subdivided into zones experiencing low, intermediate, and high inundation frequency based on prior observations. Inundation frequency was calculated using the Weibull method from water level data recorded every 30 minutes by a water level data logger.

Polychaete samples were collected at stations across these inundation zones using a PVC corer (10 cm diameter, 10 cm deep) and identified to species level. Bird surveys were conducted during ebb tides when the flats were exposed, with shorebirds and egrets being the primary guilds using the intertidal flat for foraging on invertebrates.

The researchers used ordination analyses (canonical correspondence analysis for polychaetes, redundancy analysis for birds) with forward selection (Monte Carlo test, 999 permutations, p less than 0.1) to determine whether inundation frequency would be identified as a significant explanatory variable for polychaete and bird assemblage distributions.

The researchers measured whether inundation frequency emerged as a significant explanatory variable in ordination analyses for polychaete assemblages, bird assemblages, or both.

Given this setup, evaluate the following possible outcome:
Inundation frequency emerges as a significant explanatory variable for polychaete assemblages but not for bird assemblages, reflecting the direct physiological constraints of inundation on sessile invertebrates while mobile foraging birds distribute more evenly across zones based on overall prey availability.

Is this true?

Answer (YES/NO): NO